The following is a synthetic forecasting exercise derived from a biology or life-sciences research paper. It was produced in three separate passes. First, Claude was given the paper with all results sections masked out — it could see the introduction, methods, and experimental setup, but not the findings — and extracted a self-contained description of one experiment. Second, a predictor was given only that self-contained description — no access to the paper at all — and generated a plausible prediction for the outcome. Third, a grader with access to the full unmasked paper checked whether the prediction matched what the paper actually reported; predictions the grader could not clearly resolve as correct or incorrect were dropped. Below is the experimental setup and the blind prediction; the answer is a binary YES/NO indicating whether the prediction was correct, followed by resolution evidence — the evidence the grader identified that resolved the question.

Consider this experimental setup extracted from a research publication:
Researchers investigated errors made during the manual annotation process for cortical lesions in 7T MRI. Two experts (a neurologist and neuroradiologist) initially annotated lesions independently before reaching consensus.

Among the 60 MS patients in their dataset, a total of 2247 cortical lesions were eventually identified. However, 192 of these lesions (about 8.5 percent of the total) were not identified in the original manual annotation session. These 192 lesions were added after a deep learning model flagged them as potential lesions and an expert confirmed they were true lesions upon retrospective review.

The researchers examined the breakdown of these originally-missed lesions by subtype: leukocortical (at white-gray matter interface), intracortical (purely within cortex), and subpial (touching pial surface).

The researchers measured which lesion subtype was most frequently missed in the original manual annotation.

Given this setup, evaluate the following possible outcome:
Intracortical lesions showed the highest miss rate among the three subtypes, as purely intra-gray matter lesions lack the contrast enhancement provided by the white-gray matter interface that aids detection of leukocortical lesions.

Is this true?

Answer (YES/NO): NO